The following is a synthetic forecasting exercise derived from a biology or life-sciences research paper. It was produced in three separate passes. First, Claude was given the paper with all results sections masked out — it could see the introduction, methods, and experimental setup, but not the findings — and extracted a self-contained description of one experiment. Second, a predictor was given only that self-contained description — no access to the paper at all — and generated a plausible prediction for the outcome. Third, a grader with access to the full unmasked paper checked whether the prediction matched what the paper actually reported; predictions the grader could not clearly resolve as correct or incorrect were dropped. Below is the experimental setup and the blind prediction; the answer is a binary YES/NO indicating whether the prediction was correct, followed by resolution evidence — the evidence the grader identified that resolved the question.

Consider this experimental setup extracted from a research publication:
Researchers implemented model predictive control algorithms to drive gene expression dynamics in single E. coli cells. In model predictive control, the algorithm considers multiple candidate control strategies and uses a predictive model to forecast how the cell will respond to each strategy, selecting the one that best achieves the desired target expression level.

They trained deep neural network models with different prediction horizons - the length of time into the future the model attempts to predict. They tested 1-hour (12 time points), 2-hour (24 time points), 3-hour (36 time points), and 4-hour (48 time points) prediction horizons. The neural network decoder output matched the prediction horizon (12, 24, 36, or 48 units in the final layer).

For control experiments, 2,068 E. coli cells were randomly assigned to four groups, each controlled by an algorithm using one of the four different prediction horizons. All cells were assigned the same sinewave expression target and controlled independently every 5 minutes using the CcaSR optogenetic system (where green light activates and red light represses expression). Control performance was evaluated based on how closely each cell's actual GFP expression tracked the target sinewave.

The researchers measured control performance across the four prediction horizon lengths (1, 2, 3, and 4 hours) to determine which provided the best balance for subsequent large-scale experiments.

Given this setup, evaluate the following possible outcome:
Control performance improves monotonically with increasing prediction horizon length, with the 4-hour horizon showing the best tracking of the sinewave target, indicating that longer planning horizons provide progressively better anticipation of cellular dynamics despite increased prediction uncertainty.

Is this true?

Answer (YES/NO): NO